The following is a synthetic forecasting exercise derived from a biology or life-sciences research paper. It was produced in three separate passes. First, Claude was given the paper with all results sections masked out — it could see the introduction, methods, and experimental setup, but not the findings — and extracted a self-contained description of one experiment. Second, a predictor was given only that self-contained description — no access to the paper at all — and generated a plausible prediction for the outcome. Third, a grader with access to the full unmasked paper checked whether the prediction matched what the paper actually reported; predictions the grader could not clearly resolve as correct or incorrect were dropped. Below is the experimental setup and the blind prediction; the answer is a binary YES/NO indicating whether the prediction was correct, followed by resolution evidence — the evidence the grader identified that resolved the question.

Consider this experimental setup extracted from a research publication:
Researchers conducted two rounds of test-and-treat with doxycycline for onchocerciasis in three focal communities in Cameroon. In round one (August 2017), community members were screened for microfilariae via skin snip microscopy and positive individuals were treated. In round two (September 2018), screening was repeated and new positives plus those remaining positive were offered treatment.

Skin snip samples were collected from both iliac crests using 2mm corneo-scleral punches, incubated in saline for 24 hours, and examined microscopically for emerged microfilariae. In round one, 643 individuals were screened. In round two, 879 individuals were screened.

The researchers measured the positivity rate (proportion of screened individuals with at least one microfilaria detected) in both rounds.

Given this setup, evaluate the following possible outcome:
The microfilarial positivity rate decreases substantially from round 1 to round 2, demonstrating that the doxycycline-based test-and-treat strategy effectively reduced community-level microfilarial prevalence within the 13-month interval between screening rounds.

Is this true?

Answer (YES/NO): NO